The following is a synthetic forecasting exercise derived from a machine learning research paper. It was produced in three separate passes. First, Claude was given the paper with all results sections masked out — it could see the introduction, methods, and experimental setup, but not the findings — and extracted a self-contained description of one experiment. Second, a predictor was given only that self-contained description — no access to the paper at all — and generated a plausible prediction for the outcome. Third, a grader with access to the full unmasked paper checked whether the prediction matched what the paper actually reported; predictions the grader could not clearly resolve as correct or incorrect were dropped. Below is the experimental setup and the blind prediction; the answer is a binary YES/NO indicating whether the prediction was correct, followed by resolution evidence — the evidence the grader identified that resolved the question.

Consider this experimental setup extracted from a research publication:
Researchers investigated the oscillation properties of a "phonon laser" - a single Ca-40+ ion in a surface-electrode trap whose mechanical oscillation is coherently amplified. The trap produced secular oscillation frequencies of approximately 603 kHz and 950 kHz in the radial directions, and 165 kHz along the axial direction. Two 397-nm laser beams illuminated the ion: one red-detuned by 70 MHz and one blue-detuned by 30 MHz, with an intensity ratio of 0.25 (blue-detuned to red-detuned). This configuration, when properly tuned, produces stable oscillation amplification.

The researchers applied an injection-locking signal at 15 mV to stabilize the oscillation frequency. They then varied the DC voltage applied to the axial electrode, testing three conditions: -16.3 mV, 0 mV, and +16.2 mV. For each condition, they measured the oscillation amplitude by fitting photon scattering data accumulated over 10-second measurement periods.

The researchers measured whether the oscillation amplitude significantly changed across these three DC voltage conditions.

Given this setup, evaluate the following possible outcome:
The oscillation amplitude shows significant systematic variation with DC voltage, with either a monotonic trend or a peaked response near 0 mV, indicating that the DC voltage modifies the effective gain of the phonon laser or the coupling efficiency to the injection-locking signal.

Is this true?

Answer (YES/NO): NO